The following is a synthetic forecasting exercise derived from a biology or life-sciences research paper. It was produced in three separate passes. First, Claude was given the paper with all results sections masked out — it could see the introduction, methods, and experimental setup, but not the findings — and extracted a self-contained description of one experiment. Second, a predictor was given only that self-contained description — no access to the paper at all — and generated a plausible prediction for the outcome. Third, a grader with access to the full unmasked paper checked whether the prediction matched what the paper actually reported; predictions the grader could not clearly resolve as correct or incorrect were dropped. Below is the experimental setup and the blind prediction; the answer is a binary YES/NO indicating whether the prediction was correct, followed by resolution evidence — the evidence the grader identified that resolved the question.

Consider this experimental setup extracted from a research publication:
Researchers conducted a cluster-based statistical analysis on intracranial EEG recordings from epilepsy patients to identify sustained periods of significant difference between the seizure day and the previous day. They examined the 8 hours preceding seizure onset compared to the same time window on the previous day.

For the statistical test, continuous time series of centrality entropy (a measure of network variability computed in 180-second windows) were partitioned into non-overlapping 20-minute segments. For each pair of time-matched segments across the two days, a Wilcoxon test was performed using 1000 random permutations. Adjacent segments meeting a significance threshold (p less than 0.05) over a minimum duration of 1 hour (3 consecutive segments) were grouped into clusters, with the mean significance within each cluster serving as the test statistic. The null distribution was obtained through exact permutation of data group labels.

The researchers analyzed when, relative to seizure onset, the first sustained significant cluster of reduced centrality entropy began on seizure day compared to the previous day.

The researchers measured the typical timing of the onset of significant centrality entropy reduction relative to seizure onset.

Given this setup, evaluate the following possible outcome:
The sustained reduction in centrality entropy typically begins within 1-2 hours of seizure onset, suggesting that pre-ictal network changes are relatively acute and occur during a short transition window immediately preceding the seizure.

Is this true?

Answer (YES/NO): NO